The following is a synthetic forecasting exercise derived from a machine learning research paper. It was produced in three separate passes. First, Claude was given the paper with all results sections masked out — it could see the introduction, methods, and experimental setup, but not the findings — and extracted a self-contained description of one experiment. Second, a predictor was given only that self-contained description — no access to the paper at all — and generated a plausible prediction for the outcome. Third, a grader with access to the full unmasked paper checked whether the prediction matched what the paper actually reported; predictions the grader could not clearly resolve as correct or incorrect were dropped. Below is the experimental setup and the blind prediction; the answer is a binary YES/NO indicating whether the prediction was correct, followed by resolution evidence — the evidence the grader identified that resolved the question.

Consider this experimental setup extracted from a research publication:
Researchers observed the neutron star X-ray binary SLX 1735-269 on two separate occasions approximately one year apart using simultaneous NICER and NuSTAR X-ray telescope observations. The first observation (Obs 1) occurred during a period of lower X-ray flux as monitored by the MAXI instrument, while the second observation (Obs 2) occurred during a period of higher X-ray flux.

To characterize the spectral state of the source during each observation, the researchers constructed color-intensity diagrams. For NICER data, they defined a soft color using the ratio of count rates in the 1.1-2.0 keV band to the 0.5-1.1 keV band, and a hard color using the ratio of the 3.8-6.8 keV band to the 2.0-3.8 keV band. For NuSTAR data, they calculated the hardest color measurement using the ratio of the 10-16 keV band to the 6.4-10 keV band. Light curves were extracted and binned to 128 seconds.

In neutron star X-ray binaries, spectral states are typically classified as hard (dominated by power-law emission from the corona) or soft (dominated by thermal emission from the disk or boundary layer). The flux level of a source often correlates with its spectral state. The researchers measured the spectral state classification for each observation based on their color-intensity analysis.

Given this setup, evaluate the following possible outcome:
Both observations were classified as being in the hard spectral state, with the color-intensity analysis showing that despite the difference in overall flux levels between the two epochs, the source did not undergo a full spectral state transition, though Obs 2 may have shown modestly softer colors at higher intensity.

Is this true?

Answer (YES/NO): NO